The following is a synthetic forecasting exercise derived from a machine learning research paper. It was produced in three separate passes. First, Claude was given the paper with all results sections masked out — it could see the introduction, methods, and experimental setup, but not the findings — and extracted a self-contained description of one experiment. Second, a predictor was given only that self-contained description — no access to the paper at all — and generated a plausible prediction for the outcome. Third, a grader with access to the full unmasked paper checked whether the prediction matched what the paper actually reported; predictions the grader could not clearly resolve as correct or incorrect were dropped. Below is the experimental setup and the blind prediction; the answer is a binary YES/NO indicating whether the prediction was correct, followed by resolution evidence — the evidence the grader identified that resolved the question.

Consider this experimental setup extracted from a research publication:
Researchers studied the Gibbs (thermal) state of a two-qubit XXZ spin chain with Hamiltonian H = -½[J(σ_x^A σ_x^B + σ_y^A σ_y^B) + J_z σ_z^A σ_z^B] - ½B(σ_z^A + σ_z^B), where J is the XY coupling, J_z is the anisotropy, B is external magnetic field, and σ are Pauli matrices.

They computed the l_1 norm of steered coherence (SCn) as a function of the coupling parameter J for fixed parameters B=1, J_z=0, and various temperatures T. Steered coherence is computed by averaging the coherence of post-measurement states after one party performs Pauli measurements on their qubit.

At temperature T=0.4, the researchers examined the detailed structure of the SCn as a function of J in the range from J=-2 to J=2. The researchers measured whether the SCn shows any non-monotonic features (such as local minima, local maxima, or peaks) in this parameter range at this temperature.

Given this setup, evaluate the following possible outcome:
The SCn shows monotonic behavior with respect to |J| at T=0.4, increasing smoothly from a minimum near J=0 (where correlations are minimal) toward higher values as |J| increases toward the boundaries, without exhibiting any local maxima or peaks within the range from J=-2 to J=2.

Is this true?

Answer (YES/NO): NO